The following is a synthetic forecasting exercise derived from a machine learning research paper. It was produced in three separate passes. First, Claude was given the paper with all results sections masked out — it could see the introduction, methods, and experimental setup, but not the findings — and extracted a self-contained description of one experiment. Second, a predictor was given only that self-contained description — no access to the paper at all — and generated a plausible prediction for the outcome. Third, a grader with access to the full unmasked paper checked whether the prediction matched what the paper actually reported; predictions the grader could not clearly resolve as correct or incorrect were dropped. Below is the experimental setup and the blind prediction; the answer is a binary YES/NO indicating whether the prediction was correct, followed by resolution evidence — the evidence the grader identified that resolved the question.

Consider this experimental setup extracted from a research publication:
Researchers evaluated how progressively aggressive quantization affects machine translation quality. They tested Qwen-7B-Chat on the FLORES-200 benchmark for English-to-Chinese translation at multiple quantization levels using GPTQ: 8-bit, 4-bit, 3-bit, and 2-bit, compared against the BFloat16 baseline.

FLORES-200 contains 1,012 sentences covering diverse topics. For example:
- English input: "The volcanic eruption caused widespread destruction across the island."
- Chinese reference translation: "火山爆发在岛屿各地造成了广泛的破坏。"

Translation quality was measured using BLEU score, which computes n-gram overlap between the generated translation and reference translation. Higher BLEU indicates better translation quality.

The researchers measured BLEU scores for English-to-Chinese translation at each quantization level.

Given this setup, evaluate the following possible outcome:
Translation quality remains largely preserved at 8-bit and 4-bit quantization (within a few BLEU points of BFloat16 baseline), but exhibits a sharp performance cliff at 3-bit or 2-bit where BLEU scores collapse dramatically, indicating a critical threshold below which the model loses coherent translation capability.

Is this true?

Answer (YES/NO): NO